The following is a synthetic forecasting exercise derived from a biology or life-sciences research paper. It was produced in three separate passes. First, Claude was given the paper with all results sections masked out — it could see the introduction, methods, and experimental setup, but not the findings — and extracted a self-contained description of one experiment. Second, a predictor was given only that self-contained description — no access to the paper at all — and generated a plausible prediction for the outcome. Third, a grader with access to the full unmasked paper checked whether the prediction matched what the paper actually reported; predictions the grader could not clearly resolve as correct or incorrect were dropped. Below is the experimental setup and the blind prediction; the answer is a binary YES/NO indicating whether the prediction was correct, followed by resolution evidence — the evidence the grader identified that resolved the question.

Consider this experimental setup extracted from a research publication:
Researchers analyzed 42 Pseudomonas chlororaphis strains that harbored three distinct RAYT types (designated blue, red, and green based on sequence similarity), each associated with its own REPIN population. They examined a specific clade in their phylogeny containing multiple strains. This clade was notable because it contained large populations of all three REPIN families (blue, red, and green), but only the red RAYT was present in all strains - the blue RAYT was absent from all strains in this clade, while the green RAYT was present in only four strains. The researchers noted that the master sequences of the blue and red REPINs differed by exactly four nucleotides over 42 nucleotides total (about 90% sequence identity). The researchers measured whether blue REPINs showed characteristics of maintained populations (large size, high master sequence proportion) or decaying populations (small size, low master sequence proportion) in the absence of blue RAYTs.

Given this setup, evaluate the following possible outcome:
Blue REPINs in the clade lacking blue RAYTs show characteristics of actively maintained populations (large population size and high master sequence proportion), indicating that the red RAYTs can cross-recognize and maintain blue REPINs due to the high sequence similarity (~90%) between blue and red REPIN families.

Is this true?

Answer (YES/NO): NO